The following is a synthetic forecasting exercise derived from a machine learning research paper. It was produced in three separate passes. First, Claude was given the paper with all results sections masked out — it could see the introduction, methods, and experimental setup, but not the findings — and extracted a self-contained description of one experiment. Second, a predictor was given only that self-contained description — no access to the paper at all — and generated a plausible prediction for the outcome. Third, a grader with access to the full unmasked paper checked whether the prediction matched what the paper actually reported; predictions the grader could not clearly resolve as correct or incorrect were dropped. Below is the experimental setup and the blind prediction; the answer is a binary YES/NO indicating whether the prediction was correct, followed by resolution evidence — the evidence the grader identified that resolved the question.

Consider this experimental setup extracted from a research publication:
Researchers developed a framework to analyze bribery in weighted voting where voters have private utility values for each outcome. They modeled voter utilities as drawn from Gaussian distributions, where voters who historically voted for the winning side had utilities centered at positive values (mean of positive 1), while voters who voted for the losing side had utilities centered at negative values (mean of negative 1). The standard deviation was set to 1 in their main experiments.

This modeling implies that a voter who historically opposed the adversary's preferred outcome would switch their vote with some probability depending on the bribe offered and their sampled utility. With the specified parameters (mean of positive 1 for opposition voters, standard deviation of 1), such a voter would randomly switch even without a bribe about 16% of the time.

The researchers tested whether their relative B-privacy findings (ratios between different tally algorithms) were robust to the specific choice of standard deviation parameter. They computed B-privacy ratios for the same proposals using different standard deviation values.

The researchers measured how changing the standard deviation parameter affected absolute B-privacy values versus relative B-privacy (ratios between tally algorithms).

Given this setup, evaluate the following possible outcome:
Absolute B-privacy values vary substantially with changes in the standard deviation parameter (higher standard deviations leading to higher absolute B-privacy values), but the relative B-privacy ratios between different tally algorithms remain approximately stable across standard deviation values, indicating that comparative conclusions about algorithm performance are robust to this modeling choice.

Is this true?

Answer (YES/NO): YES